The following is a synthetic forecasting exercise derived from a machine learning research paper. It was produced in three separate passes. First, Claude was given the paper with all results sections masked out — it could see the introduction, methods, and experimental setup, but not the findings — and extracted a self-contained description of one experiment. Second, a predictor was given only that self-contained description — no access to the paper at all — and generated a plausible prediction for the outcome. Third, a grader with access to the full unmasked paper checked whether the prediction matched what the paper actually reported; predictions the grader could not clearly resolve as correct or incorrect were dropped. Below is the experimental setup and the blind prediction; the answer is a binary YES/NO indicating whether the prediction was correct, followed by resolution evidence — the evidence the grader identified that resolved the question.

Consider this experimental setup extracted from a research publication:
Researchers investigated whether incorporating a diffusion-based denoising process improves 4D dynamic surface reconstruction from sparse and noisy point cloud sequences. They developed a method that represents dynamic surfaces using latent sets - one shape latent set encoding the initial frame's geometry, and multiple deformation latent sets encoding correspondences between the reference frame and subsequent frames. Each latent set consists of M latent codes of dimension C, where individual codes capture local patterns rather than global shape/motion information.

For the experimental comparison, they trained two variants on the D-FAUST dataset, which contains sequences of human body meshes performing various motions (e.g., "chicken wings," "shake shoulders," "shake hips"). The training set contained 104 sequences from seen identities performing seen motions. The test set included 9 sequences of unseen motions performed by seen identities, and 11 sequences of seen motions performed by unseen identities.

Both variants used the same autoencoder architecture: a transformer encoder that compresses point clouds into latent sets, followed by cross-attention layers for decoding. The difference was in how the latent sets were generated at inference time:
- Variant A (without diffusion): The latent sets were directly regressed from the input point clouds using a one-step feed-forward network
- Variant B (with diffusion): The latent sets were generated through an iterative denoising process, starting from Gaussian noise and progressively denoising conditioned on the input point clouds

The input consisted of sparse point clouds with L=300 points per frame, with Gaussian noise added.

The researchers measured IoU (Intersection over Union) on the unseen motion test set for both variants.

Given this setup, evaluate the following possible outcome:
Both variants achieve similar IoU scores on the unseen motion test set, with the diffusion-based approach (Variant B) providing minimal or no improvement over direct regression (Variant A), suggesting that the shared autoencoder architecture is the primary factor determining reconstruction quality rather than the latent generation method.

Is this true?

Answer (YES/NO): NO